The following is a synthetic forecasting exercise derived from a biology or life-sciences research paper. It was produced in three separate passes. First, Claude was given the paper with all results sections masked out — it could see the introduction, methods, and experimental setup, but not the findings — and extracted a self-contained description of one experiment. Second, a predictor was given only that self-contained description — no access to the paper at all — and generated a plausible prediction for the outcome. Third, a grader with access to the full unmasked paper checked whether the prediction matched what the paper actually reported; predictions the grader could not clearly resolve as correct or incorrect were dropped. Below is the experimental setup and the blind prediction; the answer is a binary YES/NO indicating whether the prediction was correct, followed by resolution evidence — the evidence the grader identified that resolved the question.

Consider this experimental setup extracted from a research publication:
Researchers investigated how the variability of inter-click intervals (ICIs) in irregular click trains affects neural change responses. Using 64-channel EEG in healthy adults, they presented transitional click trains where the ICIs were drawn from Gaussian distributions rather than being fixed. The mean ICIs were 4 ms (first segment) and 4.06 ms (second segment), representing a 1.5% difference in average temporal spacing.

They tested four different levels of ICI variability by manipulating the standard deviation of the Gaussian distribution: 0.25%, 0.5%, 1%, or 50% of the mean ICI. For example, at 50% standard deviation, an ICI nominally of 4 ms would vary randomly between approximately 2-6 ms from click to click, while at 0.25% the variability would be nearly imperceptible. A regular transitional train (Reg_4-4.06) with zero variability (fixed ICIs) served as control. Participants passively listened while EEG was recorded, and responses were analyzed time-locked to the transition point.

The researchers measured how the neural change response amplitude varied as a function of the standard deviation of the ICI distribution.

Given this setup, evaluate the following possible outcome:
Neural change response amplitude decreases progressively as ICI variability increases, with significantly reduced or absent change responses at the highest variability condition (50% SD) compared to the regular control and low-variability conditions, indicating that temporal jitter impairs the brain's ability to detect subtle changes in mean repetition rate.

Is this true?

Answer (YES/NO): YES